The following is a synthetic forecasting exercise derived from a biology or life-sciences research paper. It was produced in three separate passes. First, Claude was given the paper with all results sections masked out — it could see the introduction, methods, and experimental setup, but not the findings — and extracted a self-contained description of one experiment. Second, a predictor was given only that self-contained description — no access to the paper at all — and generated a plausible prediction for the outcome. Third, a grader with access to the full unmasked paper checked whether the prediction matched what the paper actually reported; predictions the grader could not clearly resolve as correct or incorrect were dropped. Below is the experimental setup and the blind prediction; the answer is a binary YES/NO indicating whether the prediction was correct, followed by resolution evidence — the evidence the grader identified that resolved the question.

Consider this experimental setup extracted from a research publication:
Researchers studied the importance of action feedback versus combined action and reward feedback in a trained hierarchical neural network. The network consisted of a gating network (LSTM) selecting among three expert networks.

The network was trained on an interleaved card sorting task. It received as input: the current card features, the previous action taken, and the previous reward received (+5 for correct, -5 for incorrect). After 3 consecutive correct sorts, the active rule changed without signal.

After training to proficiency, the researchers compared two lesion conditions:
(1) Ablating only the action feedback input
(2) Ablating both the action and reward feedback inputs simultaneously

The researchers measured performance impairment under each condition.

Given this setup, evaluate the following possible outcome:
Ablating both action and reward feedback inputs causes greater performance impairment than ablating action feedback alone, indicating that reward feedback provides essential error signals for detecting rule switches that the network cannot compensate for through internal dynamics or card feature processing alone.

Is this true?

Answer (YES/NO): YES